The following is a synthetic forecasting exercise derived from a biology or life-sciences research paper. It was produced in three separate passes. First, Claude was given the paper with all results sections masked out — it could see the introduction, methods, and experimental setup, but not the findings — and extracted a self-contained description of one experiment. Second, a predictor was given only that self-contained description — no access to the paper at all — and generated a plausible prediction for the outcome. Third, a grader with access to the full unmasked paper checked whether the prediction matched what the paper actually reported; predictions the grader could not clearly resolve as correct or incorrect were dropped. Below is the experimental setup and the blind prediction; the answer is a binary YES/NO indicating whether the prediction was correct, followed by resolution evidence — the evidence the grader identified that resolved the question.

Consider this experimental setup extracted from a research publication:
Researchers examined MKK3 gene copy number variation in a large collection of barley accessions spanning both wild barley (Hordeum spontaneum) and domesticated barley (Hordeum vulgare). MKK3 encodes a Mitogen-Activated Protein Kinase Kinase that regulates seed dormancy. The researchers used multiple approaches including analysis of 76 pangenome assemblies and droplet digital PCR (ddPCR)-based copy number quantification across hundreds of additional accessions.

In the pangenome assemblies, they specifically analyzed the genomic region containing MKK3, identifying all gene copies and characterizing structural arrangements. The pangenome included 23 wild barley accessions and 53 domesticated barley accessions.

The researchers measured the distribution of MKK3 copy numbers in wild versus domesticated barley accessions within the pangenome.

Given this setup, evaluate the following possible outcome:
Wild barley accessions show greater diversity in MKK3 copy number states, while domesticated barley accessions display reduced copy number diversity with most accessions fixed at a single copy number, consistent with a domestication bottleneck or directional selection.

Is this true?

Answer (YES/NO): NO